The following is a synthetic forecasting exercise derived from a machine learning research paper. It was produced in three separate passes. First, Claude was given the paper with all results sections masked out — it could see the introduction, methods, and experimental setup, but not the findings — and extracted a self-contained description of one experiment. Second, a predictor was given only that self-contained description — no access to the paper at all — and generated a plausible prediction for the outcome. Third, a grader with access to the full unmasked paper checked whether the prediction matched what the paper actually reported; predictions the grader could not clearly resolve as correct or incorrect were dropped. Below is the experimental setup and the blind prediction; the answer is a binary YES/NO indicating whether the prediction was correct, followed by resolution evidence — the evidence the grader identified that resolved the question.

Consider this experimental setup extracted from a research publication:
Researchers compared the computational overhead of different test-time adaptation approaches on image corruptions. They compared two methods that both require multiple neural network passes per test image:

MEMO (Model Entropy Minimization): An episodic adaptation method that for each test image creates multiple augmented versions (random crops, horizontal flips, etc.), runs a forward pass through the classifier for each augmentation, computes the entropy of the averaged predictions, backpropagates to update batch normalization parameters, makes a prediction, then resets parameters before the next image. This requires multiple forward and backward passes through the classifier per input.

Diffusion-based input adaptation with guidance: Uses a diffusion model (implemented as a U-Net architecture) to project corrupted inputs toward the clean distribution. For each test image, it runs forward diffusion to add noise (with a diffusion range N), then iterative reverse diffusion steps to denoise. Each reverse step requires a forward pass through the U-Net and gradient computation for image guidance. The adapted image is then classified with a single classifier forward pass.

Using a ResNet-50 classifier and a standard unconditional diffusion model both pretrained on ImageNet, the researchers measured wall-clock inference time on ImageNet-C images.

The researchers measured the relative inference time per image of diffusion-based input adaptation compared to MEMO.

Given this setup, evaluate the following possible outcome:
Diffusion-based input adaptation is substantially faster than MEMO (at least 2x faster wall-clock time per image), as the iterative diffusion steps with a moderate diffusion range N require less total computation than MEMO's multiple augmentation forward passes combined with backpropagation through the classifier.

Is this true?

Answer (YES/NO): NO